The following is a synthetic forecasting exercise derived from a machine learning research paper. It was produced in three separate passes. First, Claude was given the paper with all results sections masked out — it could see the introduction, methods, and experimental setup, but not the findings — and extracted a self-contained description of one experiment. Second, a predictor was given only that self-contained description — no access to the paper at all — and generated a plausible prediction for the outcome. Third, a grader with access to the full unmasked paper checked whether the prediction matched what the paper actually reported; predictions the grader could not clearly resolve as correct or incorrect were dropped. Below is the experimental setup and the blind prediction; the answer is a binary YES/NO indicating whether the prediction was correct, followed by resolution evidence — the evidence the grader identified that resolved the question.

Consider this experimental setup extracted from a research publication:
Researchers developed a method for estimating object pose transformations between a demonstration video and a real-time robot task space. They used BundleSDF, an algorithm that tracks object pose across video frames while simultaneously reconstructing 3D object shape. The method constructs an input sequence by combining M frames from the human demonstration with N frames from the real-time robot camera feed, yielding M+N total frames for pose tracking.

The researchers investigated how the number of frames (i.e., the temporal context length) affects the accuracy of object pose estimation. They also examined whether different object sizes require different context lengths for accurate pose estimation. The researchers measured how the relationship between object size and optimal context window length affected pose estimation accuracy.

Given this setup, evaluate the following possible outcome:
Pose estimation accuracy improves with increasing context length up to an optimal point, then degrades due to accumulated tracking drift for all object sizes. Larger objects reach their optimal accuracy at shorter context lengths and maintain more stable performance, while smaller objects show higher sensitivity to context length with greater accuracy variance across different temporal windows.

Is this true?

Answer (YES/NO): NO